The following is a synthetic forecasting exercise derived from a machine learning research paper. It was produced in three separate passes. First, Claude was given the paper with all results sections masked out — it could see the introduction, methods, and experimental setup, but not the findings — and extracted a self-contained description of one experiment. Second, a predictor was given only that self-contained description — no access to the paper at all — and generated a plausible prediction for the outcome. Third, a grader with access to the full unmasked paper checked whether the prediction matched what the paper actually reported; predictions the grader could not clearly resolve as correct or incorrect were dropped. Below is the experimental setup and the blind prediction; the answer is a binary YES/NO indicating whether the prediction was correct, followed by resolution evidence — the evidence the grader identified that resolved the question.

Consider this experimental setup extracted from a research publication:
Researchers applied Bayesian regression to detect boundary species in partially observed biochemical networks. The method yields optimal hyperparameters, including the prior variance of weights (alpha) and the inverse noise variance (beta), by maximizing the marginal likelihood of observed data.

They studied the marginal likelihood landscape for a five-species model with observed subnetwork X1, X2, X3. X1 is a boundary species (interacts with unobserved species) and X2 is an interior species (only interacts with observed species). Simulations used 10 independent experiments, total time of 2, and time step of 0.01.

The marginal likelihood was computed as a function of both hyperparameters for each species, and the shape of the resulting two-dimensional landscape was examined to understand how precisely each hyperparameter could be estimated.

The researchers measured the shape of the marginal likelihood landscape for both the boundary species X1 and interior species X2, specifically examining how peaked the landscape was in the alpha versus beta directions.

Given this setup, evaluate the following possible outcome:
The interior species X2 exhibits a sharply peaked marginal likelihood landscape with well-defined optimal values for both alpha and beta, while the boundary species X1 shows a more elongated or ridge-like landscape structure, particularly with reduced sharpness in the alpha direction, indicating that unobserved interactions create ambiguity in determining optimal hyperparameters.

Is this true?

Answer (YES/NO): NO